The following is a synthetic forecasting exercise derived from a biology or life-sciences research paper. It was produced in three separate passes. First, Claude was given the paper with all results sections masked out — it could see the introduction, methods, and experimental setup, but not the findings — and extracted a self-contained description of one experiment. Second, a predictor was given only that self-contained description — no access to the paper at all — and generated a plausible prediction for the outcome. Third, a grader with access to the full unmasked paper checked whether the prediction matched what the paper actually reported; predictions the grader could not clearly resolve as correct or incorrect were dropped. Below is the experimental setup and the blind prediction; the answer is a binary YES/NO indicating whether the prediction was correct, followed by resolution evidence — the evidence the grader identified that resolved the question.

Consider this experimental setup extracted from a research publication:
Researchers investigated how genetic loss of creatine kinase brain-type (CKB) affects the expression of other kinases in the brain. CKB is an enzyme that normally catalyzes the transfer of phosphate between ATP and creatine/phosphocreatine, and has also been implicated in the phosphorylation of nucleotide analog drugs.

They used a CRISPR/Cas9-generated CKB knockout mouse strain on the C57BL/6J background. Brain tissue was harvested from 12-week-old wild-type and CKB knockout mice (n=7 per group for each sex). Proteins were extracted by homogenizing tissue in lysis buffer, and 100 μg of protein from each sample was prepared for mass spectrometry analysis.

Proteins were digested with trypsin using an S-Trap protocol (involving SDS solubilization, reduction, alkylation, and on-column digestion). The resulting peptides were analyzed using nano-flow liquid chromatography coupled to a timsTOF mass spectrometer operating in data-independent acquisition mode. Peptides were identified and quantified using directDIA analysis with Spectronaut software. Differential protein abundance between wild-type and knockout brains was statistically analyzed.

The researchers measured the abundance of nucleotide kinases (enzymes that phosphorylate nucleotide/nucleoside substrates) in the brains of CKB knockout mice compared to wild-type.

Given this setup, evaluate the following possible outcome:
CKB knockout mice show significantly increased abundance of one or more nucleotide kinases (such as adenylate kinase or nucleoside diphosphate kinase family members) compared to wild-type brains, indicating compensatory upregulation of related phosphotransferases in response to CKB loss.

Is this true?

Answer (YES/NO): NO